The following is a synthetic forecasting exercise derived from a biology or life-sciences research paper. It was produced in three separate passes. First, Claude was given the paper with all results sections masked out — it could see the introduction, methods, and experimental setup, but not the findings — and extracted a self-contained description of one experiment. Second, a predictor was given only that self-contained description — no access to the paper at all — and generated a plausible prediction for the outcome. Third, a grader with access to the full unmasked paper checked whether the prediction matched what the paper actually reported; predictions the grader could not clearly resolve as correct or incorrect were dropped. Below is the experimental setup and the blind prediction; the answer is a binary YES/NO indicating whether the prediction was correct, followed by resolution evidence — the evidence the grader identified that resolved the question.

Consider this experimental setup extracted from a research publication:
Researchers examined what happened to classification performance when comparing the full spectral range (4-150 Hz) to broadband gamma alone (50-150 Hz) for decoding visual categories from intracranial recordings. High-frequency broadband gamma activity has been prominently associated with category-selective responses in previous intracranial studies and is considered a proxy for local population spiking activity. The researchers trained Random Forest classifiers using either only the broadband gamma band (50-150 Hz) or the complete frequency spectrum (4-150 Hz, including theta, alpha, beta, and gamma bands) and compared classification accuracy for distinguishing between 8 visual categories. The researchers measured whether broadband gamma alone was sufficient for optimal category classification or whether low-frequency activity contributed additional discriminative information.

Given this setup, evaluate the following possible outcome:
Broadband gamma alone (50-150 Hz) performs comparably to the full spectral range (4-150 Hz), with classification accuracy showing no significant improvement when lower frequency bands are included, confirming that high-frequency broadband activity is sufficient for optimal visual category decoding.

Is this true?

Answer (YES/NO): NO